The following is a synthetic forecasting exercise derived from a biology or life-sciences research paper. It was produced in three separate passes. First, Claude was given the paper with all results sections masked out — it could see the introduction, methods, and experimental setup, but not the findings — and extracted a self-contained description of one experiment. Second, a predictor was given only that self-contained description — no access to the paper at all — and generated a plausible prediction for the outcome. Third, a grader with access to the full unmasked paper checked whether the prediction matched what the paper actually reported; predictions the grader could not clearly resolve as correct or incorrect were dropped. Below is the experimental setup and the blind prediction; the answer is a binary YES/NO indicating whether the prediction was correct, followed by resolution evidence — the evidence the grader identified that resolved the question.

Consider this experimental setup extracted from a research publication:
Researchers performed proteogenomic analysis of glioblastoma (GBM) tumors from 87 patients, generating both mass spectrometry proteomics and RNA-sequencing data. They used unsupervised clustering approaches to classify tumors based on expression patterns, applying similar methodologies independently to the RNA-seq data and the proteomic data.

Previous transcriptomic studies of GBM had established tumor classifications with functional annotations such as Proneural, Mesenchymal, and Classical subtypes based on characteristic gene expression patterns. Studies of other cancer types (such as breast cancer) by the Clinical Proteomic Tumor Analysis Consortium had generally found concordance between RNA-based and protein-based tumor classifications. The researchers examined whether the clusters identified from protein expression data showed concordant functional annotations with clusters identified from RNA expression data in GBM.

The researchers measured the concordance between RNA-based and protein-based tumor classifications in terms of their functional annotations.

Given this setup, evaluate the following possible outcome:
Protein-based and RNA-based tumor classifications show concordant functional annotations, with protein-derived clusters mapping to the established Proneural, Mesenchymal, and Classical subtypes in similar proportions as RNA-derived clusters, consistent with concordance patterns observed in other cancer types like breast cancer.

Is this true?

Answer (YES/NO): NO